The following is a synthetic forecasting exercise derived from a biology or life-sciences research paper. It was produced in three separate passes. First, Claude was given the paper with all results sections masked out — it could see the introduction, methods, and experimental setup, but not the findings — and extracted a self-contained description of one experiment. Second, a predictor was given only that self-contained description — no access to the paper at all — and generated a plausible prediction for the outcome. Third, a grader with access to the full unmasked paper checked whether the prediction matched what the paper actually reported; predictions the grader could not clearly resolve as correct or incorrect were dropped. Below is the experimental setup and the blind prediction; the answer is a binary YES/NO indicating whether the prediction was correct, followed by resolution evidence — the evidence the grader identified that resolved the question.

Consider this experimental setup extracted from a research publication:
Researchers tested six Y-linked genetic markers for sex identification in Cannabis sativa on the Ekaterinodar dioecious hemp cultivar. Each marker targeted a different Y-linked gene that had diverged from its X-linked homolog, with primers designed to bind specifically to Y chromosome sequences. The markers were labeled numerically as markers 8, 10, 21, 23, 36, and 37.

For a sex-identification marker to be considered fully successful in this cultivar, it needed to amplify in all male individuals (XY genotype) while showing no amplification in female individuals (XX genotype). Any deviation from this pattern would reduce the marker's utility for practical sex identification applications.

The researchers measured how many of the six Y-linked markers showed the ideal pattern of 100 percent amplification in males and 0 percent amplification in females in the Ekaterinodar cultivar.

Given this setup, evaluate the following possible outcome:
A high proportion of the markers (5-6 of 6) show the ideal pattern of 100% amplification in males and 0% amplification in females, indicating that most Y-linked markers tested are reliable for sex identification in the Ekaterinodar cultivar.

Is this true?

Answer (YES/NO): NO